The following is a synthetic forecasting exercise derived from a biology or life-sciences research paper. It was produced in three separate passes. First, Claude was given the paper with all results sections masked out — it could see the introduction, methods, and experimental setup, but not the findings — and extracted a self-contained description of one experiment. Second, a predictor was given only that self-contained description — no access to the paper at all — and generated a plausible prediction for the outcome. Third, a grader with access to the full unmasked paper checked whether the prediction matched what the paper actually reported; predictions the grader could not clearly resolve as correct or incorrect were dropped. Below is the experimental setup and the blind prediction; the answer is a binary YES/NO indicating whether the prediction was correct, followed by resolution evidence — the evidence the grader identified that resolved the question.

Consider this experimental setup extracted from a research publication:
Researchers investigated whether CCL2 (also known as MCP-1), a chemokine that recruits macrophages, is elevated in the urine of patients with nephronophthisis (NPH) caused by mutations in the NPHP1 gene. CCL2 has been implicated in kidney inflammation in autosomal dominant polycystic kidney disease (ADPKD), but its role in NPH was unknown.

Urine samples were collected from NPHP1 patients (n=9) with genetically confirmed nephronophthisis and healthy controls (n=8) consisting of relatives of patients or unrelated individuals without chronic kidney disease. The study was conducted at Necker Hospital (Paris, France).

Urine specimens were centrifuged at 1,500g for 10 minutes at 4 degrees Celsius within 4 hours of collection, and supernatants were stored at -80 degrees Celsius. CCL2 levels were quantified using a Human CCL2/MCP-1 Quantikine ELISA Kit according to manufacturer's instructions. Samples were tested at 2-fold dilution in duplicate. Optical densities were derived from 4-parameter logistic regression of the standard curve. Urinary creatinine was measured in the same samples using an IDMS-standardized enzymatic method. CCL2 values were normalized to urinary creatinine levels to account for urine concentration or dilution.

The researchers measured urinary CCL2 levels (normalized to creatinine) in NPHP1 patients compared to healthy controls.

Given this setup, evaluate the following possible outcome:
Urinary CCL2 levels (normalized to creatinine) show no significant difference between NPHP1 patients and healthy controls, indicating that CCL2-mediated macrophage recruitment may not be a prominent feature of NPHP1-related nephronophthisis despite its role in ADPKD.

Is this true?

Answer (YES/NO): NO